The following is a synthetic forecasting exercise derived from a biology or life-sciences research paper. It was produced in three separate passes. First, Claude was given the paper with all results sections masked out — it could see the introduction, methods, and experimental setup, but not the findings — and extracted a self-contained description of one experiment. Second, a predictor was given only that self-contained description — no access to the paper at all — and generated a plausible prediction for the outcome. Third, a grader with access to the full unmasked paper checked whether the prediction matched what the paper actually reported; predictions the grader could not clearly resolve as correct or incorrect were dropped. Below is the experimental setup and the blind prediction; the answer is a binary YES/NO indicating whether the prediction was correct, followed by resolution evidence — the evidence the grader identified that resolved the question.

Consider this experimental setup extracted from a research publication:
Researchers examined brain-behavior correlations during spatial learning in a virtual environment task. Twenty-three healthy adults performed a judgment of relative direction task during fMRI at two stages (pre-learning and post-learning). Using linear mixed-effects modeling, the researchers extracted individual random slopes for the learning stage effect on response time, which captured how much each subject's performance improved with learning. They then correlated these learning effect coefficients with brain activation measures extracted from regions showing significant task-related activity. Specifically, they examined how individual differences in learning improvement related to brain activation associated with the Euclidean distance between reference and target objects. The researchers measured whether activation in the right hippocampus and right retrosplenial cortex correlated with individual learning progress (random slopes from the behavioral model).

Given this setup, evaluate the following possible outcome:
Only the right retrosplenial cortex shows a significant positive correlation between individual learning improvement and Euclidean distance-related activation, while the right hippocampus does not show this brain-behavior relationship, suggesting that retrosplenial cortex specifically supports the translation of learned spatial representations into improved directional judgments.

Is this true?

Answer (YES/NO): NO